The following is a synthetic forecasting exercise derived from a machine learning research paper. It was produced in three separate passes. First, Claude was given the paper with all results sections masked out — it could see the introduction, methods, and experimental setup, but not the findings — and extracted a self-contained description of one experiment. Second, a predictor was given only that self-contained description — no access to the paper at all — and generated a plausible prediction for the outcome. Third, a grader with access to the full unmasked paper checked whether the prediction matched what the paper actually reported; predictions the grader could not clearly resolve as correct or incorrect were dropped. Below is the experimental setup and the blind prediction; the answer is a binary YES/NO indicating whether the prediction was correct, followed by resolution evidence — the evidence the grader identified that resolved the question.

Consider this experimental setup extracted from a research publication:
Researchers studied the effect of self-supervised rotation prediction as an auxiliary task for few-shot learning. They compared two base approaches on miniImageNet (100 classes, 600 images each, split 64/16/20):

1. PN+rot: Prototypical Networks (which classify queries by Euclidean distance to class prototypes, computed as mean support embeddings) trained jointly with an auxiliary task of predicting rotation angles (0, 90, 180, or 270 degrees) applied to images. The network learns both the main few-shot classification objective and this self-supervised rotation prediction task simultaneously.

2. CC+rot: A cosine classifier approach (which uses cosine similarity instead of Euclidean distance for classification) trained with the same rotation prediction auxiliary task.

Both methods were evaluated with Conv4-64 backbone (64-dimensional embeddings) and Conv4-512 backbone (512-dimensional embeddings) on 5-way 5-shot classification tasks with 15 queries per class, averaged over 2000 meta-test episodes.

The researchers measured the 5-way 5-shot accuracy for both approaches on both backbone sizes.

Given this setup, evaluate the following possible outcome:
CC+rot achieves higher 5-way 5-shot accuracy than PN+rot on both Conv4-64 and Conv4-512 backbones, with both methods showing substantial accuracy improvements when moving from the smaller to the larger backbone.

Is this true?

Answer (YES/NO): YES